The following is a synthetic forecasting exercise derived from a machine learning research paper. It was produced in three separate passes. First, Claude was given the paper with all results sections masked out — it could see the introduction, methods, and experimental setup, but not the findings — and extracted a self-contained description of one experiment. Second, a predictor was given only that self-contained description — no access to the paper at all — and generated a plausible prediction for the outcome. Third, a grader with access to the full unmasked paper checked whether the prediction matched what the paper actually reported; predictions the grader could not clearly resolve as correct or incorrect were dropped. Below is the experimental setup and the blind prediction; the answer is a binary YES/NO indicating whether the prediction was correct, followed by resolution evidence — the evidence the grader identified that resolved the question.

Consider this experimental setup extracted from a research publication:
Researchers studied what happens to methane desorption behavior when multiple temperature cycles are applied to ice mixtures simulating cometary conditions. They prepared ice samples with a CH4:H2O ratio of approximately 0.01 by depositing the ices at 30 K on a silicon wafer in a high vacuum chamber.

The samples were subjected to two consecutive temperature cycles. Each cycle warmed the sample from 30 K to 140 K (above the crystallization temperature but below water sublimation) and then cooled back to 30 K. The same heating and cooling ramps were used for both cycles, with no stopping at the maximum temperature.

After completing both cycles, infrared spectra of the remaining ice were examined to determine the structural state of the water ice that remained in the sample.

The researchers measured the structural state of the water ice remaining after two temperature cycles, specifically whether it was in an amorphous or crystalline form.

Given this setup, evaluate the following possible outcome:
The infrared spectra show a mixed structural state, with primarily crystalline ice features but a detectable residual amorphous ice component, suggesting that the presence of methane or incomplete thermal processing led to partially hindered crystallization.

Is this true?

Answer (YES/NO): YES